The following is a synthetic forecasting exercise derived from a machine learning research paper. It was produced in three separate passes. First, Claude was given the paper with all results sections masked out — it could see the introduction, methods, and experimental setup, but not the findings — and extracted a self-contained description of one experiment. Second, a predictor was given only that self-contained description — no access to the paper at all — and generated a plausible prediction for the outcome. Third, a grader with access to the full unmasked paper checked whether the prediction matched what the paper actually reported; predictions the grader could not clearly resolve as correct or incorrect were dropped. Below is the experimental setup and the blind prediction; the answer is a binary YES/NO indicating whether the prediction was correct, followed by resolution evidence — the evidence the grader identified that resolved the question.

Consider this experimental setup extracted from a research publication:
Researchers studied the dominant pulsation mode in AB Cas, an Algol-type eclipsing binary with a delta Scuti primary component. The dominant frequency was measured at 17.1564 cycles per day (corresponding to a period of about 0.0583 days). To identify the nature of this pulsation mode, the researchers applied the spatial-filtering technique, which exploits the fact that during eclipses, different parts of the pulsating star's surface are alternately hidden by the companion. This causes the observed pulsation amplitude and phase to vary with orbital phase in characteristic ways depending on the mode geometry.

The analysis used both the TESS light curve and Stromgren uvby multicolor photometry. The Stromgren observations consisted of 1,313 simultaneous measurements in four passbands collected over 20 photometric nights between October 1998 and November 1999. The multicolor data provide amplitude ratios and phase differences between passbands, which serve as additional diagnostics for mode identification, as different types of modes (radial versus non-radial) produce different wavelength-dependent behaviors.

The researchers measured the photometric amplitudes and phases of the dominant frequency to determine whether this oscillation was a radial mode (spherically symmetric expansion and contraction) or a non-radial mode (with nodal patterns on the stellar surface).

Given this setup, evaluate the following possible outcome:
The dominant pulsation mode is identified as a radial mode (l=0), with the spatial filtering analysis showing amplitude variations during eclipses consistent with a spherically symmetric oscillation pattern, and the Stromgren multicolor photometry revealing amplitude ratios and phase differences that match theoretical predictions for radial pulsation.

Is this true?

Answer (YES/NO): YES